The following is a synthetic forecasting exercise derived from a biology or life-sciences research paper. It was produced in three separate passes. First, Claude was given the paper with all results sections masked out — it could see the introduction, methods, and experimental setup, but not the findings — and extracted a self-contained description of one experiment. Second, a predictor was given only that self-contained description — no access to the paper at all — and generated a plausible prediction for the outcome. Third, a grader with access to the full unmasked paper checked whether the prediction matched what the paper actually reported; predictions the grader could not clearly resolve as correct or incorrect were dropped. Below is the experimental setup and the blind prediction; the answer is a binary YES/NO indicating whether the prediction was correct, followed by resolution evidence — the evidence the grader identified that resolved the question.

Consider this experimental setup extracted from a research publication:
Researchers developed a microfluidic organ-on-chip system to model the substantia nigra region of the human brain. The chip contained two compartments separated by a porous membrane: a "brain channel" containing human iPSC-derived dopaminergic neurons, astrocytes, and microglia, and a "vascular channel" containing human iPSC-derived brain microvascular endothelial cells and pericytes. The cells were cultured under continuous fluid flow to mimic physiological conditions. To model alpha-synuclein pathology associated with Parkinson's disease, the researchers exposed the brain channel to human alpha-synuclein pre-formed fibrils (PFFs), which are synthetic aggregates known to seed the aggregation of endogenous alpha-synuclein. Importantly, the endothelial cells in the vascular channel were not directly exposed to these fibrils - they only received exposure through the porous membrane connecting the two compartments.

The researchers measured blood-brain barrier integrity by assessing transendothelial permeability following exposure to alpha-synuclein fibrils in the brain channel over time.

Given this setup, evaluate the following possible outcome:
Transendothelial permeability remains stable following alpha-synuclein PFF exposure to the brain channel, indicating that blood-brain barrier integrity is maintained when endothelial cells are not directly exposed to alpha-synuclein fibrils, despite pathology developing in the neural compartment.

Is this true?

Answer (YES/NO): NO